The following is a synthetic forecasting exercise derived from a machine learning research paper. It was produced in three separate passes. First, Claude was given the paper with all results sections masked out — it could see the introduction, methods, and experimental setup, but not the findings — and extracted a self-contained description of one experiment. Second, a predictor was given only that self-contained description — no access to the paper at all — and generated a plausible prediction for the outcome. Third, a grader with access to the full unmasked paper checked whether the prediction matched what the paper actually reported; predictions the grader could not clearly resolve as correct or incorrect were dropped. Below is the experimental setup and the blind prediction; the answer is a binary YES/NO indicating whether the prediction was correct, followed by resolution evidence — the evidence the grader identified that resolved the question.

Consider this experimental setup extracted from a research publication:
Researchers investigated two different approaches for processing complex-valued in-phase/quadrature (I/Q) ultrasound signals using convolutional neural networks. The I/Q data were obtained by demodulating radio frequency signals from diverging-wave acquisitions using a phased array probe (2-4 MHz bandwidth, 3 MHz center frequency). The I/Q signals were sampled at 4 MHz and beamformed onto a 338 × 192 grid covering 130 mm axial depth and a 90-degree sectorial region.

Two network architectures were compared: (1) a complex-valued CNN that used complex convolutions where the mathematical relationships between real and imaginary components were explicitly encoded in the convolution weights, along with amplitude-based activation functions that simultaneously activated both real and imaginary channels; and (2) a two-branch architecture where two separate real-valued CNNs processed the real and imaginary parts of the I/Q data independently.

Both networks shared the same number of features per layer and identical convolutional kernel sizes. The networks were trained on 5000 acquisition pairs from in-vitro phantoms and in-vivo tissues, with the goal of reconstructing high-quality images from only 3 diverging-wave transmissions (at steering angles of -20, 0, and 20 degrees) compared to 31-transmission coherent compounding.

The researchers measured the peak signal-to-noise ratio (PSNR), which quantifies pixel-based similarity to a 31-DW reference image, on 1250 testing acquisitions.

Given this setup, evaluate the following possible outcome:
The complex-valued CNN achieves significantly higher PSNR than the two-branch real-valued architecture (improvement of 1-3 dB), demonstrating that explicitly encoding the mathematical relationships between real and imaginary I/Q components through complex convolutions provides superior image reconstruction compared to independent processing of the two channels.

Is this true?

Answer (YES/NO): YES